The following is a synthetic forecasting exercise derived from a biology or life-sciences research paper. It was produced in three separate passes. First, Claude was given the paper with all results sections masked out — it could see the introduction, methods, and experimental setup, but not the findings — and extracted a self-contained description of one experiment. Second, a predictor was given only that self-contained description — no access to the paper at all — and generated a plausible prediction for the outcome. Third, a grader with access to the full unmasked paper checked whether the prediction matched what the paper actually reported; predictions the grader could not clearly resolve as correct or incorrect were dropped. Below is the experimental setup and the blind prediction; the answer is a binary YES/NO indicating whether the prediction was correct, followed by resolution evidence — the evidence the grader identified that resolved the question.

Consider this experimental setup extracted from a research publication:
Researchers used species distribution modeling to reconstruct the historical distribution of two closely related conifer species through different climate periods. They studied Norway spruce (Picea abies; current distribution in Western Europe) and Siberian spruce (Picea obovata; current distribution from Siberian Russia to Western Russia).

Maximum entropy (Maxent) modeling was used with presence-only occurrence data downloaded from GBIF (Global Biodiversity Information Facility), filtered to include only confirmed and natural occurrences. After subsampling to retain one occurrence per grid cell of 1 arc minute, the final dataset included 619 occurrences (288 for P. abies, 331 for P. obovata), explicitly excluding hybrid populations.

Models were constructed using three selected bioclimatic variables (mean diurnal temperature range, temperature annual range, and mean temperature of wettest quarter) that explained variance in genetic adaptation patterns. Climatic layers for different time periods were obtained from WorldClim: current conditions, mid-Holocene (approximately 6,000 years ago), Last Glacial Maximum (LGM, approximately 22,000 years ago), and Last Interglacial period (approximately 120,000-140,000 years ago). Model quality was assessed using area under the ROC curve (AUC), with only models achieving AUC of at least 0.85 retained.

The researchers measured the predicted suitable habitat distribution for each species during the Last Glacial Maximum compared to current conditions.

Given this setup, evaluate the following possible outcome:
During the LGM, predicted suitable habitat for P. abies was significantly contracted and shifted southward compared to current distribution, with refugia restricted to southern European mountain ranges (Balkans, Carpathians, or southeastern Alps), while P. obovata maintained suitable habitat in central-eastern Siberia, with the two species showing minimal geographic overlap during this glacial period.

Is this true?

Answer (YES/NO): NO